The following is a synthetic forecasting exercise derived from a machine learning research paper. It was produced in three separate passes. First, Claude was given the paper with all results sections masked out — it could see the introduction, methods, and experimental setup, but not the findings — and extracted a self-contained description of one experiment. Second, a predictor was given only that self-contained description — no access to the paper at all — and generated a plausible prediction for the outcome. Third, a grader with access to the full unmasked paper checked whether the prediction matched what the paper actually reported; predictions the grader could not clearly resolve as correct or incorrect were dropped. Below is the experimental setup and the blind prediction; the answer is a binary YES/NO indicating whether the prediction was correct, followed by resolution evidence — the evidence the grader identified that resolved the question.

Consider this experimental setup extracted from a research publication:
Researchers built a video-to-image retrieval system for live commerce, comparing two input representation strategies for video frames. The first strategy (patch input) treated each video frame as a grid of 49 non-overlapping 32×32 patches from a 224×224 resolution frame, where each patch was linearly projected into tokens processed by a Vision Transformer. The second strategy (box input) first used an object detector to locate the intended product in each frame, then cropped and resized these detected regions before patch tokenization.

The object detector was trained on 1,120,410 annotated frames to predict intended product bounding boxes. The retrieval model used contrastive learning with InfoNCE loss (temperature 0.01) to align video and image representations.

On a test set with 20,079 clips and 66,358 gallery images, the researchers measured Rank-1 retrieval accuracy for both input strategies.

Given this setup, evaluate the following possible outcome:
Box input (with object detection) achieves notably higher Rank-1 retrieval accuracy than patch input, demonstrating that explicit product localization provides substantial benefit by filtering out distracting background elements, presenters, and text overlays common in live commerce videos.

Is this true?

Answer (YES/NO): YES